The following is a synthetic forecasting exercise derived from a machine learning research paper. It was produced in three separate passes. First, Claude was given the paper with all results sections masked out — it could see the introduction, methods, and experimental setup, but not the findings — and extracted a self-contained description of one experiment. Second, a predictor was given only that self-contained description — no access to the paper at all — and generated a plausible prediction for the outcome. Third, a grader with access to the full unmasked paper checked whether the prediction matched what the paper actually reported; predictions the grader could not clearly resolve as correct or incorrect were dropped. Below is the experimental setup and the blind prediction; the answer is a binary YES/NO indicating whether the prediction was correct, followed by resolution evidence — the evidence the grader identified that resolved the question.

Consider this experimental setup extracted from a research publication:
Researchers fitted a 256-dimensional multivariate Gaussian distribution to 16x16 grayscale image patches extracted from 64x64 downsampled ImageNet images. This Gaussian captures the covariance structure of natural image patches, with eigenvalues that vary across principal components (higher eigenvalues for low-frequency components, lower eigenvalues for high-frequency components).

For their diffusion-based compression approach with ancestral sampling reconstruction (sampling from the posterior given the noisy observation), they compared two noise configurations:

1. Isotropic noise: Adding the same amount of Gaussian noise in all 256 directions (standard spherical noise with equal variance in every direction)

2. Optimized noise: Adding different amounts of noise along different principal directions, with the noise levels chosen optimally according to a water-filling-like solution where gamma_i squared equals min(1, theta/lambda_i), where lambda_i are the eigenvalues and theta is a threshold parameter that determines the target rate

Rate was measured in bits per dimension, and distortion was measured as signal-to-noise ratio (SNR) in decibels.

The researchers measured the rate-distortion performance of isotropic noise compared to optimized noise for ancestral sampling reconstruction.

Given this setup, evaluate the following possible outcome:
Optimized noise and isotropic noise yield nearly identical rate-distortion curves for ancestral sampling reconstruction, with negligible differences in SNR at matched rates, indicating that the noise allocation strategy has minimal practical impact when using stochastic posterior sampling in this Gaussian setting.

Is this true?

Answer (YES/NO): YES